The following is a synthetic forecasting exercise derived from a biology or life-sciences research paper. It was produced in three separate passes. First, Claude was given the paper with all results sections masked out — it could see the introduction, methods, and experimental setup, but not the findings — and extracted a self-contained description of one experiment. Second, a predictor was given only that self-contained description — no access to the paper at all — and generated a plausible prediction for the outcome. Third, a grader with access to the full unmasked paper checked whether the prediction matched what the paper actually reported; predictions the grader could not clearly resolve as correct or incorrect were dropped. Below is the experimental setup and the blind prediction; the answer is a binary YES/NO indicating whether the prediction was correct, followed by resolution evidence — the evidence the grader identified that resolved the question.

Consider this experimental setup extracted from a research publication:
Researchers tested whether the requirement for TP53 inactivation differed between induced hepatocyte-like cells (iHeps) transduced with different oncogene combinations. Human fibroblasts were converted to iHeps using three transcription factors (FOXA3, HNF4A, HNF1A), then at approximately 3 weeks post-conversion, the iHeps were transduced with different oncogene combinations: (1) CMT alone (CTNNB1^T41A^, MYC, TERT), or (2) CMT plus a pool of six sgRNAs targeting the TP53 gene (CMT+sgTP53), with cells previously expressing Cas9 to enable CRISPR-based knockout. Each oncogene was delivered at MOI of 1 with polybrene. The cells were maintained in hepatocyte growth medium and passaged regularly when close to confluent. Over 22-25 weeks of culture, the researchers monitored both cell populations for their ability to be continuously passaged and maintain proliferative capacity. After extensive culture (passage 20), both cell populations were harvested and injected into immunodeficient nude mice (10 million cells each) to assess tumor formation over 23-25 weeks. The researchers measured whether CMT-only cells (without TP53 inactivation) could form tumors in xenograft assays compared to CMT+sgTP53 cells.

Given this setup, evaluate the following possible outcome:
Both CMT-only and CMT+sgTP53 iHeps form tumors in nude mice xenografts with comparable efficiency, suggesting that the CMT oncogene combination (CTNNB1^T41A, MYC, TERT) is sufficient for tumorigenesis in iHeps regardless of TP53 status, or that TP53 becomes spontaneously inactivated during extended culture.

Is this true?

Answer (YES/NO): YES